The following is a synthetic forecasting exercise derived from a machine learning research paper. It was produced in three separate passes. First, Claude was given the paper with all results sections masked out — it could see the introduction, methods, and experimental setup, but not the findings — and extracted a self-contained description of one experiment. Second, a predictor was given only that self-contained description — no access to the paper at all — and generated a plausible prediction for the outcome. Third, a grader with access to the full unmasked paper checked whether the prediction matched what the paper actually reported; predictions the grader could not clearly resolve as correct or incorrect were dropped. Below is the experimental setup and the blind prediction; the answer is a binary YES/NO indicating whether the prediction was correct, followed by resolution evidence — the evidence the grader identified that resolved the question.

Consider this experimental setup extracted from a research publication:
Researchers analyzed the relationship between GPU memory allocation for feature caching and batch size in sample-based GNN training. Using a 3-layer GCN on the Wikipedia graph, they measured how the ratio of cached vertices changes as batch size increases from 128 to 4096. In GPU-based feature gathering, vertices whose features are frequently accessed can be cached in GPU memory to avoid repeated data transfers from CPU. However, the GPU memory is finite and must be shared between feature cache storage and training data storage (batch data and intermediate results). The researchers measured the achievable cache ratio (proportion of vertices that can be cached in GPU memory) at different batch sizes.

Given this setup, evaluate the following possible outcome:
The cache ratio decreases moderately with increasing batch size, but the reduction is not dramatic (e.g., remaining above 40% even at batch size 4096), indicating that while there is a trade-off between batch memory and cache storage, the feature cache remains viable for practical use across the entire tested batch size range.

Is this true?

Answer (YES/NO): NO